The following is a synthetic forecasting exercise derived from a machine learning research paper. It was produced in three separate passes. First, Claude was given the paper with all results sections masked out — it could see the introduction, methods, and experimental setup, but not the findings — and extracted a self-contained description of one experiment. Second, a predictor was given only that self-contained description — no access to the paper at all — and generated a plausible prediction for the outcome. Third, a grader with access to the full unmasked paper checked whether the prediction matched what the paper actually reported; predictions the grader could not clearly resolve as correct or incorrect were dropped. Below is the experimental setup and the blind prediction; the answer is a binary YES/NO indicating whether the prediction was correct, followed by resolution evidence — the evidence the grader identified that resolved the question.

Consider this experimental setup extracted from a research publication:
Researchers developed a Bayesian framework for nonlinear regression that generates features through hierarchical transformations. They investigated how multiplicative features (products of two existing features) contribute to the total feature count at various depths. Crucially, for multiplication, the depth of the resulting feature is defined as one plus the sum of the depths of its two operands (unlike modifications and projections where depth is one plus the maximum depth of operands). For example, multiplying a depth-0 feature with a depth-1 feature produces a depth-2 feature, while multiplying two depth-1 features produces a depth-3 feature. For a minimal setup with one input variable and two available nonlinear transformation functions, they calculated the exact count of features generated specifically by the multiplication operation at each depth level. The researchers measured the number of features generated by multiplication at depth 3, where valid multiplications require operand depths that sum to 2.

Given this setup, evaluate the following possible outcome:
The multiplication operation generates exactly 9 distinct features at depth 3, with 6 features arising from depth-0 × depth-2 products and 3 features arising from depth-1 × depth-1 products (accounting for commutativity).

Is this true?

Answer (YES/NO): NO